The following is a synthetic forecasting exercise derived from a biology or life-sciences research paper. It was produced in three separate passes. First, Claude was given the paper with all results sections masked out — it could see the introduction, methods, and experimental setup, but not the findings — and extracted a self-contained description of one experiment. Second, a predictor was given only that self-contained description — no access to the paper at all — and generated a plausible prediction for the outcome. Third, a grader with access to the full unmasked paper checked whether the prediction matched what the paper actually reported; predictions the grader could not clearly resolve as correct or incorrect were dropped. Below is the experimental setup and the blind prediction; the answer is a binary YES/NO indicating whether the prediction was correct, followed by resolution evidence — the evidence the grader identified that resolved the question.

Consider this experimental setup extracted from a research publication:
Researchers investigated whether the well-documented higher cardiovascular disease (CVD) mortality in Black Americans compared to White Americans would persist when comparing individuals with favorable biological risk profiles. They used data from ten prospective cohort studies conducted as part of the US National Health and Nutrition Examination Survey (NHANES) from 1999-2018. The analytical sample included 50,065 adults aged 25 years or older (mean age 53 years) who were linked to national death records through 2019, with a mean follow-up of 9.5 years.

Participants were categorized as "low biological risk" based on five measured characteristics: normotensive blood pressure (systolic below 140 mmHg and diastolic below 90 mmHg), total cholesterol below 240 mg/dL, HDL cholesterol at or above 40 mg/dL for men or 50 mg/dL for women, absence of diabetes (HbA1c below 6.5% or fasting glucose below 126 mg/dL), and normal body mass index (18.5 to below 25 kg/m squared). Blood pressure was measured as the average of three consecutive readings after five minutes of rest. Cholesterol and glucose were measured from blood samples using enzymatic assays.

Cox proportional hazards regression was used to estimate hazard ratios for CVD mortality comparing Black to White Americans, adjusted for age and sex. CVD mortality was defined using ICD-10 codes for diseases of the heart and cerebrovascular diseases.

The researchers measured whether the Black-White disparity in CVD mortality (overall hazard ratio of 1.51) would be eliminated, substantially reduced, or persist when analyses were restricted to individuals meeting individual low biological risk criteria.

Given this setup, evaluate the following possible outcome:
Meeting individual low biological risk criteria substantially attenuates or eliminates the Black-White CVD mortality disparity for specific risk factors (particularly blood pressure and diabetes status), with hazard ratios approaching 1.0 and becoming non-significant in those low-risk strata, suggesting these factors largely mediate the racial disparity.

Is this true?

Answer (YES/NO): NO